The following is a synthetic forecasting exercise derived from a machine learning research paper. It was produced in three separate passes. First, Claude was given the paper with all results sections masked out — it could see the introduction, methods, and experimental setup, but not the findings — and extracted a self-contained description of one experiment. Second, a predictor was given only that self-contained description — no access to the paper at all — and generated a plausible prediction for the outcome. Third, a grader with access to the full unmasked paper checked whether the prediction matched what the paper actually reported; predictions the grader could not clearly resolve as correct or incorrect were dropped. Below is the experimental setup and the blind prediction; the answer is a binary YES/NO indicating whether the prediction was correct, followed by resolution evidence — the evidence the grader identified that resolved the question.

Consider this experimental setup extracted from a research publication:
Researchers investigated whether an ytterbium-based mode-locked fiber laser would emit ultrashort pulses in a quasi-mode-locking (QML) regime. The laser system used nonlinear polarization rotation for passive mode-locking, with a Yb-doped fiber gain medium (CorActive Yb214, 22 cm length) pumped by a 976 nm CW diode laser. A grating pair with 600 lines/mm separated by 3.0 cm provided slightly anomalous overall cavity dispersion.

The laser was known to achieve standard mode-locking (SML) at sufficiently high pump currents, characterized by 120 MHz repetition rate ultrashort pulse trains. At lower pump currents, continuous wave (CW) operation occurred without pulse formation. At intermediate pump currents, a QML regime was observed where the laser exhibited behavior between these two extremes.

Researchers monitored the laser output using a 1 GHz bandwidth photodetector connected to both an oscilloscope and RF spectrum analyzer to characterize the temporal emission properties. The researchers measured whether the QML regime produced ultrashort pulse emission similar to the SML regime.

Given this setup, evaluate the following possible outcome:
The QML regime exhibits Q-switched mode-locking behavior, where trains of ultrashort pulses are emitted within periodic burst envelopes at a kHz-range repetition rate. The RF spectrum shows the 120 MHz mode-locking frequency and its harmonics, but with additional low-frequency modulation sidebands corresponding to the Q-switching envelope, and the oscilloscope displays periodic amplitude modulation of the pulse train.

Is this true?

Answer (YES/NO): NO